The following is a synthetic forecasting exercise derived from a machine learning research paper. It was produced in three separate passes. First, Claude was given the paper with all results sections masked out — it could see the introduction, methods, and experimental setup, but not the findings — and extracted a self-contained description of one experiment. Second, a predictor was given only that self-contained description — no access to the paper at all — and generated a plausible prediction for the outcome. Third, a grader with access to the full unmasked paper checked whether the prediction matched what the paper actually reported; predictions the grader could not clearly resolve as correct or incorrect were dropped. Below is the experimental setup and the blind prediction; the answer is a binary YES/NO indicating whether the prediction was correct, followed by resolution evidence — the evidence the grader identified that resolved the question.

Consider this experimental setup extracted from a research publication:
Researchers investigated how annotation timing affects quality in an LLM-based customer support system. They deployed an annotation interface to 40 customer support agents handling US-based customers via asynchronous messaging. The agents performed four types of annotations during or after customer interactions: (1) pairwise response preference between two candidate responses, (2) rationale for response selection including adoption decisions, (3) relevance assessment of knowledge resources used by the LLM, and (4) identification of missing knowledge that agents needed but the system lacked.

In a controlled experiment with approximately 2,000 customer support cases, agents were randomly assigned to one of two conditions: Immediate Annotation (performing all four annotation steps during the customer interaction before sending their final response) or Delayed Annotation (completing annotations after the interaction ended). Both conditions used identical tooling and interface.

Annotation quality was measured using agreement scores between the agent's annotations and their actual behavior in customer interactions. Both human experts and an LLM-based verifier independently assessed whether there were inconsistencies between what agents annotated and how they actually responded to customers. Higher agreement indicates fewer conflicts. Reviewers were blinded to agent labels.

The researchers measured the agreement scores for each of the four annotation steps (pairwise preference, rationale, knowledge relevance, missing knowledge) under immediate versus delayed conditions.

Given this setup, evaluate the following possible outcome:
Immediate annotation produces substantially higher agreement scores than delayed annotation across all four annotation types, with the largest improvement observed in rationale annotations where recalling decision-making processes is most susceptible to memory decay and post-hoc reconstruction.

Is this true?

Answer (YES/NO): NO